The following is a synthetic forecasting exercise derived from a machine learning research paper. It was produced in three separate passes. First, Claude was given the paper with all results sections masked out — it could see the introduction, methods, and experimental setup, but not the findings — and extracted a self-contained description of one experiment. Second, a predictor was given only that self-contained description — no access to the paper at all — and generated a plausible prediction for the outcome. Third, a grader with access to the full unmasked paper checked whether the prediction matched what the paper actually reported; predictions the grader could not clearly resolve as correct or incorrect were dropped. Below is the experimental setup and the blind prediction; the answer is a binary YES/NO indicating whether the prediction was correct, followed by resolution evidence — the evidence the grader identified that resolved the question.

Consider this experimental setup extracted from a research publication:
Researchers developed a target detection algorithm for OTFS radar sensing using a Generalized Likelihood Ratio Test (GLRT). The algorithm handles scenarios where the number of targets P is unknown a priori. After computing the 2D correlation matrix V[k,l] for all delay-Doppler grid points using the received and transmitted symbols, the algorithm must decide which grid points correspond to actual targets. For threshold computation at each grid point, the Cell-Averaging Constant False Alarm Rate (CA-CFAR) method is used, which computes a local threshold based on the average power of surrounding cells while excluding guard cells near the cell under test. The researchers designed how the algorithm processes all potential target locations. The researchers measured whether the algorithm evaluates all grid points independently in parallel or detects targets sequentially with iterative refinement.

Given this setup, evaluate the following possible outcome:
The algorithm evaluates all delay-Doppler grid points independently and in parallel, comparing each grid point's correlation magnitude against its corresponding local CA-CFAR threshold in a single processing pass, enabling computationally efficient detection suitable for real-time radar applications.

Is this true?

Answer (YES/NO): NO